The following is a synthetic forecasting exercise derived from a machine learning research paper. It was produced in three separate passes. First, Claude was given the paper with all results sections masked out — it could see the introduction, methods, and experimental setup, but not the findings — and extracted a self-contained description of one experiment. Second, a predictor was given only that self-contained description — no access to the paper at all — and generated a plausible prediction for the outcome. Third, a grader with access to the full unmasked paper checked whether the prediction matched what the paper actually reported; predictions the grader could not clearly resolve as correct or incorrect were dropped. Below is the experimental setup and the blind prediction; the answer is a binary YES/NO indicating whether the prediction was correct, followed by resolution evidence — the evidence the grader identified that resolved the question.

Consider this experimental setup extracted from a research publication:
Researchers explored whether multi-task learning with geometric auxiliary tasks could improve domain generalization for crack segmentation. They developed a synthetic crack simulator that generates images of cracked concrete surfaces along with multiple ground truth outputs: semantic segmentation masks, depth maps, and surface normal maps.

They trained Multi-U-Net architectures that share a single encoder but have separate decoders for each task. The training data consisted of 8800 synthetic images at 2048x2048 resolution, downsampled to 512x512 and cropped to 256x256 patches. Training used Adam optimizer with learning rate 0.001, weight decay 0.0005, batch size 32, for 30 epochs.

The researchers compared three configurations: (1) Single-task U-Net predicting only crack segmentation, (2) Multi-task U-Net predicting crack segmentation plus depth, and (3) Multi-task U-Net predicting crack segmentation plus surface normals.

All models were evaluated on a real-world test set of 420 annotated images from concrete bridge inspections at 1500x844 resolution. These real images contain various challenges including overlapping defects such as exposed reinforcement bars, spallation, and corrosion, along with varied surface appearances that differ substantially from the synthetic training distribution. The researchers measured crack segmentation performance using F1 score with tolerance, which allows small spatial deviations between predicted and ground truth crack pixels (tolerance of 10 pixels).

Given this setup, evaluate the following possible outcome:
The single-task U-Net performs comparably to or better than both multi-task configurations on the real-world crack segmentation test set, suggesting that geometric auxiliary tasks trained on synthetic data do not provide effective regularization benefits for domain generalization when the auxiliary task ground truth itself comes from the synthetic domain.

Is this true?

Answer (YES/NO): NO